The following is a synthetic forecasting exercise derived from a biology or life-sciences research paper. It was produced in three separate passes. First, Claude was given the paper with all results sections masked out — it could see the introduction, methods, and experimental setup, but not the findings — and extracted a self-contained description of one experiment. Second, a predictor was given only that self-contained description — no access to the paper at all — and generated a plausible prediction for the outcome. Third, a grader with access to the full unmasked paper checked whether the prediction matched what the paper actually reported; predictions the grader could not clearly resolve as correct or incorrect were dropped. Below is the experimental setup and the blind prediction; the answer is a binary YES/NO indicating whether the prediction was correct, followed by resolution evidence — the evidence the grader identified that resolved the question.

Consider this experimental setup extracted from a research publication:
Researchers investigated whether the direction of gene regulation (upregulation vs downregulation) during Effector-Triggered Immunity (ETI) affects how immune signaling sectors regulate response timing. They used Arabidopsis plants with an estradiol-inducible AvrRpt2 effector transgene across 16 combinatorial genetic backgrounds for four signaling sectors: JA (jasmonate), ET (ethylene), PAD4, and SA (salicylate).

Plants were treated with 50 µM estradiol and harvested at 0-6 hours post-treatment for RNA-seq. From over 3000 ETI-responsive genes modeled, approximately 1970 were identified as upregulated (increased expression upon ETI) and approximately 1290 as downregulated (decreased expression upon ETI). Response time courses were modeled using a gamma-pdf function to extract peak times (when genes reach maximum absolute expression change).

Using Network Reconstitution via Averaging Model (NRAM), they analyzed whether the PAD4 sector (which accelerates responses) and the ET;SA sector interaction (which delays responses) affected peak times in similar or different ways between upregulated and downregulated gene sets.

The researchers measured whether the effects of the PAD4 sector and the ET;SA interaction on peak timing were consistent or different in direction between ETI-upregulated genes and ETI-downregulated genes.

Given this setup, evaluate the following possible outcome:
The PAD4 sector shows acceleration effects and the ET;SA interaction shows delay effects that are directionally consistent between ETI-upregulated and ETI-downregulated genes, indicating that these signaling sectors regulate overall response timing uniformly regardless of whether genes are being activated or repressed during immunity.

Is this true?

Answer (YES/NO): YES